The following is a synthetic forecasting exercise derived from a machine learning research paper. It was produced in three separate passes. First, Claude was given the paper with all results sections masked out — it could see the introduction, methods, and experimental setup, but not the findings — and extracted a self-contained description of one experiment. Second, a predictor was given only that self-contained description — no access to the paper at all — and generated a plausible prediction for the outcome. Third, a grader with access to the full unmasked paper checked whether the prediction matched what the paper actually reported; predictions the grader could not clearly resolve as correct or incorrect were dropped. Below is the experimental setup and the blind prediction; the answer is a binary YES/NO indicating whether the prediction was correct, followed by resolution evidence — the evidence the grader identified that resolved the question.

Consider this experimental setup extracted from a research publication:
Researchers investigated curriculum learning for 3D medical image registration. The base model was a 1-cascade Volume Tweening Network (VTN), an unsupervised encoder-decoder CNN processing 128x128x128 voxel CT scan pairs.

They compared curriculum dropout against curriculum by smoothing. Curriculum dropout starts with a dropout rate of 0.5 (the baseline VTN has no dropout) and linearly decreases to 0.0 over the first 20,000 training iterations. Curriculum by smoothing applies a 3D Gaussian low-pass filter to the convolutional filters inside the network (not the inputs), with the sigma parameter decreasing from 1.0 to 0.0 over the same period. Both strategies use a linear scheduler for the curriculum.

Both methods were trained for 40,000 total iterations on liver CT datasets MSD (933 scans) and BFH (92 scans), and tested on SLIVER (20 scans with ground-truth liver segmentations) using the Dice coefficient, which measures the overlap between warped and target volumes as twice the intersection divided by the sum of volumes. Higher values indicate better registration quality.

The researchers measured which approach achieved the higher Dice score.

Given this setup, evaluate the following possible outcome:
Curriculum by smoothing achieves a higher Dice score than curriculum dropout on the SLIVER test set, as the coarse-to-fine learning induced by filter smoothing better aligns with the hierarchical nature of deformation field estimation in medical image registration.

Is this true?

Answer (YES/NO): YES